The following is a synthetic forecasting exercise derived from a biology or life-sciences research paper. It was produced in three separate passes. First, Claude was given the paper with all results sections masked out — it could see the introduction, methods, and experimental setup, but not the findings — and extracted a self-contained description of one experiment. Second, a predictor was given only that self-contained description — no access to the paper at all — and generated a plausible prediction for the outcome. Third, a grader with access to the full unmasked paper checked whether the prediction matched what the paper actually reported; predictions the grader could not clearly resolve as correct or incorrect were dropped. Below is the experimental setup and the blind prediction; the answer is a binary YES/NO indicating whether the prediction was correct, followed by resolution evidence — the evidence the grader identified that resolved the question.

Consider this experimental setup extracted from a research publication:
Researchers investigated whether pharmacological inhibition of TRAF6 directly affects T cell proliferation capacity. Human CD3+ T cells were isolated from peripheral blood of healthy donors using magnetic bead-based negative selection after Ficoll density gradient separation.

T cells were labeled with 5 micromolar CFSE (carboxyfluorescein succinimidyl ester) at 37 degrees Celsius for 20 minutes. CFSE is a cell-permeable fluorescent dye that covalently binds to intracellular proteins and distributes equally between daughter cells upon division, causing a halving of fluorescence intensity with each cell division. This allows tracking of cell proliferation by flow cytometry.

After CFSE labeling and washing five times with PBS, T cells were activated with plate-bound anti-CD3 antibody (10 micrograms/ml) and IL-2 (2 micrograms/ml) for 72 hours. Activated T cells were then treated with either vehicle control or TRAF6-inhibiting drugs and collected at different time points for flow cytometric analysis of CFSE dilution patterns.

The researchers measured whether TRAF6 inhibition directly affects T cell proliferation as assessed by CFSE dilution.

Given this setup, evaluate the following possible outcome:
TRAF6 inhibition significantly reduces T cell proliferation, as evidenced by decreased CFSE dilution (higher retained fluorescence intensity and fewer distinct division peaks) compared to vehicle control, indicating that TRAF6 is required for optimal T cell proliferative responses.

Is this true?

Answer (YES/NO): NO